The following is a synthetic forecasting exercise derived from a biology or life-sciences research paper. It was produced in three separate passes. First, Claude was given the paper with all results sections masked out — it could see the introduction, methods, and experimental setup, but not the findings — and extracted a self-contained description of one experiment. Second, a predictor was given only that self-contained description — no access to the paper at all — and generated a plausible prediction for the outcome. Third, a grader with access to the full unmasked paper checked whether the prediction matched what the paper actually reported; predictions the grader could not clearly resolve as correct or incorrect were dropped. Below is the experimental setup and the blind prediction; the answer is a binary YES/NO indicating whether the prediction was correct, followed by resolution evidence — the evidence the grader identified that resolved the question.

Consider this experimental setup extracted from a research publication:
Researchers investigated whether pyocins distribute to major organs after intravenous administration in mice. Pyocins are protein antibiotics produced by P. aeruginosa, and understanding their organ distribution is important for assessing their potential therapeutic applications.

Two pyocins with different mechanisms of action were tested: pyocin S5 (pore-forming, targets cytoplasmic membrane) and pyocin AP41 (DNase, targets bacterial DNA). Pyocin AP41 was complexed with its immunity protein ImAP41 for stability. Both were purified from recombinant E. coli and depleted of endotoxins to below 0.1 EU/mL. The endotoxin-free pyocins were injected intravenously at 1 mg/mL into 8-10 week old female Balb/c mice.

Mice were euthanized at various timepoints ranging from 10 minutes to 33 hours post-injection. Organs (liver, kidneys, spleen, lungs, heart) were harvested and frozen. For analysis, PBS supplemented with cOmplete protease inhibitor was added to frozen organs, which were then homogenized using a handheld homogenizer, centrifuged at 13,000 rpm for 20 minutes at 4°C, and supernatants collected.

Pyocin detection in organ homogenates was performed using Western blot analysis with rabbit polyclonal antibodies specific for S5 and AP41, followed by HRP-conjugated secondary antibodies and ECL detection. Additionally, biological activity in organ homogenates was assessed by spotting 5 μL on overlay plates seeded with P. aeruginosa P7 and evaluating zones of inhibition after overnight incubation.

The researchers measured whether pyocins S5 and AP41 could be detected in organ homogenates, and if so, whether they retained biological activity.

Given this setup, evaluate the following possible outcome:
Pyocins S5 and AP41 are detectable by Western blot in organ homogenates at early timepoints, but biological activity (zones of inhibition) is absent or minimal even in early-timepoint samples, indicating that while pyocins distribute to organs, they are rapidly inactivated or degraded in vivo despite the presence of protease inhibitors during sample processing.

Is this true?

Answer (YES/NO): NO